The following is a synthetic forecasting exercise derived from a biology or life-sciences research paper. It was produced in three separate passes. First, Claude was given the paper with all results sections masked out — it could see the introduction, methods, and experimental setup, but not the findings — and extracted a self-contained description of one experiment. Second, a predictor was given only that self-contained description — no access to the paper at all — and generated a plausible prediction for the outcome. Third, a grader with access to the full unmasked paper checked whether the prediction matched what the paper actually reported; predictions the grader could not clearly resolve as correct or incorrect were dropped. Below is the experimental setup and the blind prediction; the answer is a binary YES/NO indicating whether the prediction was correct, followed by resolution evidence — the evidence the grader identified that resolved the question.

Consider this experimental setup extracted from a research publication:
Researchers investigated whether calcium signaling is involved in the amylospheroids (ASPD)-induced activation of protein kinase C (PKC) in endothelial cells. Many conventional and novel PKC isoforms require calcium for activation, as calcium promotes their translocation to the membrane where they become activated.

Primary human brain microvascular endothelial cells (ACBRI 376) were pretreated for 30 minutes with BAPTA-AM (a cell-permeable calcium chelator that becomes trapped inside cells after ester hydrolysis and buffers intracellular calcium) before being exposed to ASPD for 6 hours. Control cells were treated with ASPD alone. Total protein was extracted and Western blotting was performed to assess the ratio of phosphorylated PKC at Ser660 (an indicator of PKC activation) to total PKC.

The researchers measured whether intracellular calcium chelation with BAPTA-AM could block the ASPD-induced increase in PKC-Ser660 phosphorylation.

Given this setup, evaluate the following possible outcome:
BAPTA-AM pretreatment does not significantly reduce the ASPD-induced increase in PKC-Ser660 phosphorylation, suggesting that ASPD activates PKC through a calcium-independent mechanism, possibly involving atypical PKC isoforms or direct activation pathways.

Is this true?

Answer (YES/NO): YES